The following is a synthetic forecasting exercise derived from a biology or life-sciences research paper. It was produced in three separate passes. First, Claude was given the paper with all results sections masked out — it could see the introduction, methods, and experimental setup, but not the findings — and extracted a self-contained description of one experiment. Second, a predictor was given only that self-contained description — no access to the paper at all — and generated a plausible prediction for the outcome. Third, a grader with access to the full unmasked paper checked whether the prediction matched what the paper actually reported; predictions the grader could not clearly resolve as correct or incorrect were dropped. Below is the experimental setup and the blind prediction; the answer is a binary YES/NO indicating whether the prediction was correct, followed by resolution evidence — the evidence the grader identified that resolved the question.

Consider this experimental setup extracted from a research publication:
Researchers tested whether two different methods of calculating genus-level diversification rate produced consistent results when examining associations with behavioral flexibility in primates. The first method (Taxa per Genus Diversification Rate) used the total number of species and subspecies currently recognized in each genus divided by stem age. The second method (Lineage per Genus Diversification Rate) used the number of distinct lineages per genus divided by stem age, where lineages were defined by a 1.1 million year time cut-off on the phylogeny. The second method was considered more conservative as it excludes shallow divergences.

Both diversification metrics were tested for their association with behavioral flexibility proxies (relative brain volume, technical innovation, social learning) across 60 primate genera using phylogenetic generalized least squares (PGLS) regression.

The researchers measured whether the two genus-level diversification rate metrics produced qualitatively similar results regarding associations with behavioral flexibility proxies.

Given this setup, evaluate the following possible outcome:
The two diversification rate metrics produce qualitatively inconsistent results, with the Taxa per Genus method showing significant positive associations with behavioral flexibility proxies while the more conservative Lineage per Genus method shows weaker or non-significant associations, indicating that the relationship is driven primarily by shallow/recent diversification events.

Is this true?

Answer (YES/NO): NO